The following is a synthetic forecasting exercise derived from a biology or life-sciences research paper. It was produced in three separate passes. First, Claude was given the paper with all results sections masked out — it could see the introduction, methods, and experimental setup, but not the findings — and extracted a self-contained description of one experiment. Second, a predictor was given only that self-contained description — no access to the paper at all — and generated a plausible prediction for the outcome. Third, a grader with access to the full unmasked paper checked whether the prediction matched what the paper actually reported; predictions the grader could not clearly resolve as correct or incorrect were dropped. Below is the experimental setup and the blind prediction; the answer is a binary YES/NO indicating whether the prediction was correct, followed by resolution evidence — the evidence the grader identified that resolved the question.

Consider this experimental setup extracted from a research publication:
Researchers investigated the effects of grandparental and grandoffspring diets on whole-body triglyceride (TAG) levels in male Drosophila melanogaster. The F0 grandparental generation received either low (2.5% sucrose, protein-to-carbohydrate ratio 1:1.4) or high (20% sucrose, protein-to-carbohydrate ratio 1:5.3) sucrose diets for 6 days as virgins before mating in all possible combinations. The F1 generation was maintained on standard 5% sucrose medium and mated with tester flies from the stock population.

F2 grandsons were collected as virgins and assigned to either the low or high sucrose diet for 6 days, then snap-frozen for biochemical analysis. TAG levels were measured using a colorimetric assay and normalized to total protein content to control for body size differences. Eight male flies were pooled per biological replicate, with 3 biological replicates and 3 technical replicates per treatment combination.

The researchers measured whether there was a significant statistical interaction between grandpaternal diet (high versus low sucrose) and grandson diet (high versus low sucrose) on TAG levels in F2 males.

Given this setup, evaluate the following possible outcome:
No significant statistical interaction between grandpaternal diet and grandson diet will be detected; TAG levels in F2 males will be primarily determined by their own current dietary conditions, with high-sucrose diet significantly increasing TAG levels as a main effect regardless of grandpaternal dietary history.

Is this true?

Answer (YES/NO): NO